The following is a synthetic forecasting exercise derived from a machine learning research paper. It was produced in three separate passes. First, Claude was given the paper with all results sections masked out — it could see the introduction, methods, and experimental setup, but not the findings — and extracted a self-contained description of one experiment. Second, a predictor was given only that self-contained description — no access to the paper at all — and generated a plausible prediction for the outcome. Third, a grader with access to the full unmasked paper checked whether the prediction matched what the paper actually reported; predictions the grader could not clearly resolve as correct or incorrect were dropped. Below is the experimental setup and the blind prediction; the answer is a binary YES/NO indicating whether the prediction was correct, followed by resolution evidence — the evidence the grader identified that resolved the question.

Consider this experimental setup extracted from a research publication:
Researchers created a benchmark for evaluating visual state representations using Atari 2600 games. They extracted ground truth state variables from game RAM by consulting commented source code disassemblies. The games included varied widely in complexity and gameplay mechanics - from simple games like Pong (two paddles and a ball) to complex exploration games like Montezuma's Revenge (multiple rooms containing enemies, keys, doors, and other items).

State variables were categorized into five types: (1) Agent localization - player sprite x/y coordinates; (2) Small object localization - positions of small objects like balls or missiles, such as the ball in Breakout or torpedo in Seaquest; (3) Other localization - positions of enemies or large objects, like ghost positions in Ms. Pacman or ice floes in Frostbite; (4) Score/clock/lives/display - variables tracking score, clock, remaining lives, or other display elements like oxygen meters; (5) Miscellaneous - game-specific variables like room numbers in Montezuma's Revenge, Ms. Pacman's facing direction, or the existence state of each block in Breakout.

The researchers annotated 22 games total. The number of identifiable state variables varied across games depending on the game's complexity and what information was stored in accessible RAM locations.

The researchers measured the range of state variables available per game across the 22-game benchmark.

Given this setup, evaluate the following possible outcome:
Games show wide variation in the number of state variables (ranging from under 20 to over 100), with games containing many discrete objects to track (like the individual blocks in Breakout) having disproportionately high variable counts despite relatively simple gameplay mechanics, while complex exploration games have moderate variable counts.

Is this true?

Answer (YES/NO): NO